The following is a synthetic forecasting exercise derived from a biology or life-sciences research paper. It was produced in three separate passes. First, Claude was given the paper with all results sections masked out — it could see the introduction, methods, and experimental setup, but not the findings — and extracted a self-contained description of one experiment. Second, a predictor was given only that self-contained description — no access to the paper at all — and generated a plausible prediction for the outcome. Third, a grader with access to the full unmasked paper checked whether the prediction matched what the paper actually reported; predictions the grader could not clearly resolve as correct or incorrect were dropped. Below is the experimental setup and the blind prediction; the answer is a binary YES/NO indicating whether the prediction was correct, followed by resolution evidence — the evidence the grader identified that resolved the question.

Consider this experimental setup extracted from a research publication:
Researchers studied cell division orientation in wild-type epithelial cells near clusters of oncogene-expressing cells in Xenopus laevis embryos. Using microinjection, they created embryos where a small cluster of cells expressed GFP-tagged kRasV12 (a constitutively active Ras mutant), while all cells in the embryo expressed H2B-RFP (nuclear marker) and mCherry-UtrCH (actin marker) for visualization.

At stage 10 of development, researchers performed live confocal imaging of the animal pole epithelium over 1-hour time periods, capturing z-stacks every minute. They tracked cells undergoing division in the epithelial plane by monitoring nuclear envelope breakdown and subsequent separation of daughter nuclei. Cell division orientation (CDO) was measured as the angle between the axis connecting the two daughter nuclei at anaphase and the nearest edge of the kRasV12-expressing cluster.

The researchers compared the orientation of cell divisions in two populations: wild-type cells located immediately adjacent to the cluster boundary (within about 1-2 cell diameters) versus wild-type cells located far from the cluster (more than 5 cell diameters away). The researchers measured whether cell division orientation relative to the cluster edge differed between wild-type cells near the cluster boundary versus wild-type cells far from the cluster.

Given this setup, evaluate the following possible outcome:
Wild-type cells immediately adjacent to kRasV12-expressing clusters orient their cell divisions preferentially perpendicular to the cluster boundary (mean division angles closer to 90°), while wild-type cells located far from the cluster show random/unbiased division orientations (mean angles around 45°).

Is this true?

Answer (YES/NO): NO